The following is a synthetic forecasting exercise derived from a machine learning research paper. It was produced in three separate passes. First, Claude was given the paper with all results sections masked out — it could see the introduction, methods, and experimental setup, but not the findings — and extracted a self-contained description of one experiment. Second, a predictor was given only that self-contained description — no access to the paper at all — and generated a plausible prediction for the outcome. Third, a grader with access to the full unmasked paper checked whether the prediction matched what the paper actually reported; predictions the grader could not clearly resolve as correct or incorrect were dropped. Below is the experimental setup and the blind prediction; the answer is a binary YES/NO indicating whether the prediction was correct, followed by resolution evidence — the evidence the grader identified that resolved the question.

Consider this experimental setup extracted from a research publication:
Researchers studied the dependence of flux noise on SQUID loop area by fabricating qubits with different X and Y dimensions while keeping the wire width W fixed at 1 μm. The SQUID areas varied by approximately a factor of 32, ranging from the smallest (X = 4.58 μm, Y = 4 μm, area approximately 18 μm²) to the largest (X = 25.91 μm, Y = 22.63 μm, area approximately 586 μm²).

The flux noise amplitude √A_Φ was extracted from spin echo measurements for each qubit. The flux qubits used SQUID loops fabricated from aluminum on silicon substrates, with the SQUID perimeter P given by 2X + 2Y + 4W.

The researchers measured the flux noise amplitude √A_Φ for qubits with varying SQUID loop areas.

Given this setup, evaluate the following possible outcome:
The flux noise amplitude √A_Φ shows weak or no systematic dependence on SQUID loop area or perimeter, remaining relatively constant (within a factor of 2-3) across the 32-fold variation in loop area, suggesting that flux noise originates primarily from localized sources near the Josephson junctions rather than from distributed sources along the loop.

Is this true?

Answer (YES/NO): NO